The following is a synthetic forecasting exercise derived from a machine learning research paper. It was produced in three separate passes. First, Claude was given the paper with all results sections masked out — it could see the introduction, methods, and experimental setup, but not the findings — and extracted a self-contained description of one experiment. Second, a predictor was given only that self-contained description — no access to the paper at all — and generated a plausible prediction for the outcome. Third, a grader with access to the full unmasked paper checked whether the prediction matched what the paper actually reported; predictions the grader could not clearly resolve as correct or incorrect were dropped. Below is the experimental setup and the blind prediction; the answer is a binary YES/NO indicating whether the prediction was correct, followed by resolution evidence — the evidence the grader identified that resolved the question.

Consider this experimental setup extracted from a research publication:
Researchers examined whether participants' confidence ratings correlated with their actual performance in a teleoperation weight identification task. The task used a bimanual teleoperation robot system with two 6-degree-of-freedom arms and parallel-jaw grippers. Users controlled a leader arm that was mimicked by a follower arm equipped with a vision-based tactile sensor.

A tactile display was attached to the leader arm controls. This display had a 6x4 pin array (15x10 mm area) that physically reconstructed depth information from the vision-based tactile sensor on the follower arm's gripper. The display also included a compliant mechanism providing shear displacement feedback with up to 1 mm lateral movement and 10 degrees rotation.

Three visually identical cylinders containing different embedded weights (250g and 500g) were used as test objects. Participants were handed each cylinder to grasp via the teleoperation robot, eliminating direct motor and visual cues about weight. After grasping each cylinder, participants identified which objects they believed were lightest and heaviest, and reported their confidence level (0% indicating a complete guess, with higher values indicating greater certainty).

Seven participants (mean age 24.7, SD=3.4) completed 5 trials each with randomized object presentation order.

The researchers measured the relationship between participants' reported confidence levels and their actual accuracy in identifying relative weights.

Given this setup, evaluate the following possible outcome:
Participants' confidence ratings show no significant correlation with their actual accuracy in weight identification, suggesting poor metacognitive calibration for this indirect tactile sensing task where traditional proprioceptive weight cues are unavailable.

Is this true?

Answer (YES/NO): NO